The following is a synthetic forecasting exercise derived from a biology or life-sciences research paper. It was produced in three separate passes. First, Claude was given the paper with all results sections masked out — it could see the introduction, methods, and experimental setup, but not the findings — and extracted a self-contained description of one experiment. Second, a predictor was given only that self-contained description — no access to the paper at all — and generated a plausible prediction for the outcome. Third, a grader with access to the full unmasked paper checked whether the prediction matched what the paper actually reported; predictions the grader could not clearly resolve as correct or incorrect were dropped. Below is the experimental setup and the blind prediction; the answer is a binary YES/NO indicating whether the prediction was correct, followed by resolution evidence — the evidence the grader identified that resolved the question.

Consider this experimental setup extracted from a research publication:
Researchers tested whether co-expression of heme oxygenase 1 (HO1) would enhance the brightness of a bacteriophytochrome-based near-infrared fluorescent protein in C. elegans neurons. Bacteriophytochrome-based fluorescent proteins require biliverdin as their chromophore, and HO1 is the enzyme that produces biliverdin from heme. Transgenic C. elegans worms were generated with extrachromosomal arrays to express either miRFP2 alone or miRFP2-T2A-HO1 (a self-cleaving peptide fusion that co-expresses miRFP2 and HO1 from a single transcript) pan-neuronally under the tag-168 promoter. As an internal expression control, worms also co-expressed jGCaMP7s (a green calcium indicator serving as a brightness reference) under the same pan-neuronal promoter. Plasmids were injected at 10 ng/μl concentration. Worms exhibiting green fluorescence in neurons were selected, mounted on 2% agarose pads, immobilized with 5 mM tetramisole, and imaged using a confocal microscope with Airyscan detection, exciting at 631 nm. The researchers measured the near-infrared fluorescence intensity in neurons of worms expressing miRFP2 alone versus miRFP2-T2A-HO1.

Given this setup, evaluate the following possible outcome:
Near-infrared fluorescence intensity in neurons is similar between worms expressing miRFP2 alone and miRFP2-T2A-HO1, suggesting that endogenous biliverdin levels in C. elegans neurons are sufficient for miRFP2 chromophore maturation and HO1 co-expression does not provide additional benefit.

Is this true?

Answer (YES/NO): NO